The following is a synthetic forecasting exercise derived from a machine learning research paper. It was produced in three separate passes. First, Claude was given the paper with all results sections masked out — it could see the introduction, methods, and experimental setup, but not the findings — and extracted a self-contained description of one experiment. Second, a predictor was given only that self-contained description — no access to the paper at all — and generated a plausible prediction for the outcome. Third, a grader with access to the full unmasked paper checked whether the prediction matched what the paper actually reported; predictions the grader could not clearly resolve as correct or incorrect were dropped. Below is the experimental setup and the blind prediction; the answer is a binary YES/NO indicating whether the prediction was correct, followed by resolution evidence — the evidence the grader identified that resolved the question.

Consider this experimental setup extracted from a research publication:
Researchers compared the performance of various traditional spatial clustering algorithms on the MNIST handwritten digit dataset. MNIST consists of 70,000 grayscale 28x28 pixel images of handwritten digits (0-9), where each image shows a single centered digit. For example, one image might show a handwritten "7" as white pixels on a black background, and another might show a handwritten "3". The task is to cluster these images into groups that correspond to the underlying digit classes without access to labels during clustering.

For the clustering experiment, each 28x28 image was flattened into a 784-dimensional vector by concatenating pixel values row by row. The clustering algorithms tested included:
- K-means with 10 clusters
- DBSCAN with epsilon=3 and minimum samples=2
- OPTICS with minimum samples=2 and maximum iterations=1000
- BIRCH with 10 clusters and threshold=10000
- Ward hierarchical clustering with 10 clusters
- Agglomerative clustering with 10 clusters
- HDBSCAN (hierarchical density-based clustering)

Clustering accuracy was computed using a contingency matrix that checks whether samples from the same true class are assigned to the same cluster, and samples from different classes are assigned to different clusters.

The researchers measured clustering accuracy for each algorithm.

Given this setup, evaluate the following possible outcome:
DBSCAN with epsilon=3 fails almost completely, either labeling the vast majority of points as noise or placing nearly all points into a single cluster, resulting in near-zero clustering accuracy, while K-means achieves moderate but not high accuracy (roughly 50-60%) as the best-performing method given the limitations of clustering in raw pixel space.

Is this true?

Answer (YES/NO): NO